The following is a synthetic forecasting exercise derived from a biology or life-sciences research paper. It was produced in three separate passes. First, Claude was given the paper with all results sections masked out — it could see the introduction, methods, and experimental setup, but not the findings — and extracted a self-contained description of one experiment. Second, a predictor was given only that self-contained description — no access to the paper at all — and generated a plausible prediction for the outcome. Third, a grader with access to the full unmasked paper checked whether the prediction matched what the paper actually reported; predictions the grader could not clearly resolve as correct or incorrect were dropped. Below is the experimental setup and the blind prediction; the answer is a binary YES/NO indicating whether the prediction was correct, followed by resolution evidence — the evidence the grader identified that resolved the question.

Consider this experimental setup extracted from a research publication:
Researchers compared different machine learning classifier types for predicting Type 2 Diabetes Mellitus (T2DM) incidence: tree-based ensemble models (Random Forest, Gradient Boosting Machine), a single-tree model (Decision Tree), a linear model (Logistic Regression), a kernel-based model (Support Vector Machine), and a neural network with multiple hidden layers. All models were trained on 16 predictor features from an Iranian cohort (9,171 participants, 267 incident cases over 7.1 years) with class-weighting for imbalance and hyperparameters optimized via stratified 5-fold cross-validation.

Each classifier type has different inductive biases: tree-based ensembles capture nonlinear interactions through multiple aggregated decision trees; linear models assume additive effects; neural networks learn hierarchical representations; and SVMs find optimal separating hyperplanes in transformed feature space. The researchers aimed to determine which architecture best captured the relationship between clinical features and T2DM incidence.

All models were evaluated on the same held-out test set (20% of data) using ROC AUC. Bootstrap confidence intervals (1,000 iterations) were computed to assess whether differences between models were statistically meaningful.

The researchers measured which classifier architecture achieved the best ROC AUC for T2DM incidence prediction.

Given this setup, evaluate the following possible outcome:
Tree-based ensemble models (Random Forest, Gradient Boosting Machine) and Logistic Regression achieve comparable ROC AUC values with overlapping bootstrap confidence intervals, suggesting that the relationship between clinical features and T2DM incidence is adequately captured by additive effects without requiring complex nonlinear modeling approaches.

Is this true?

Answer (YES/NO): NO